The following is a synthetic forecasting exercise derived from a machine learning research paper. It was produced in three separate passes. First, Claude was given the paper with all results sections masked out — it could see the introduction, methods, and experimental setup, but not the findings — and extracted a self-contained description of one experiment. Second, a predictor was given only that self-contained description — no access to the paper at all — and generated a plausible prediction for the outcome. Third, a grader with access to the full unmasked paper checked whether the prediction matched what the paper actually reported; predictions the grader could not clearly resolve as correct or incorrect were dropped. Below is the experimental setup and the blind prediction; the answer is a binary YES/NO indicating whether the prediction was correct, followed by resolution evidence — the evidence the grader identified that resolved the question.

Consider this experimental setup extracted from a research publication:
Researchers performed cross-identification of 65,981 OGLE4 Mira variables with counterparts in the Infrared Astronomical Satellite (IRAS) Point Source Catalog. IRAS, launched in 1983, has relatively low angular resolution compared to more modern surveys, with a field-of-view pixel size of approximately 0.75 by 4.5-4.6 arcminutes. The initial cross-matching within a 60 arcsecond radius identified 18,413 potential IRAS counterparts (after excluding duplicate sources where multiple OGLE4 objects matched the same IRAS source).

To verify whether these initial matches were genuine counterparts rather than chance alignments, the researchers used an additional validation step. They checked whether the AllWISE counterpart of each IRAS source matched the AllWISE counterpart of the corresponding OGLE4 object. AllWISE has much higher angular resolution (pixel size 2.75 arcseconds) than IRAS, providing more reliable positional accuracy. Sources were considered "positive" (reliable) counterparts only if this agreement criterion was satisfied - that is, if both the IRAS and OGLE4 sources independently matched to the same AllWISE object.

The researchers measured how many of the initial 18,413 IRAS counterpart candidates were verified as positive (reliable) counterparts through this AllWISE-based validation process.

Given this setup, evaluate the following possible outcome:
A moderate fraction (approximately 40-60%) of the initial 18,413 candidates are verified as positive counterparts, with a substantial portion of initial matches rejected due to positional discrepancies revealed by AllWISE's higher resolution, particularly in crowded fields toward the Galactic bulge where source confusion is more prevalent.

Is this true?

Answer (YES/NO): NO